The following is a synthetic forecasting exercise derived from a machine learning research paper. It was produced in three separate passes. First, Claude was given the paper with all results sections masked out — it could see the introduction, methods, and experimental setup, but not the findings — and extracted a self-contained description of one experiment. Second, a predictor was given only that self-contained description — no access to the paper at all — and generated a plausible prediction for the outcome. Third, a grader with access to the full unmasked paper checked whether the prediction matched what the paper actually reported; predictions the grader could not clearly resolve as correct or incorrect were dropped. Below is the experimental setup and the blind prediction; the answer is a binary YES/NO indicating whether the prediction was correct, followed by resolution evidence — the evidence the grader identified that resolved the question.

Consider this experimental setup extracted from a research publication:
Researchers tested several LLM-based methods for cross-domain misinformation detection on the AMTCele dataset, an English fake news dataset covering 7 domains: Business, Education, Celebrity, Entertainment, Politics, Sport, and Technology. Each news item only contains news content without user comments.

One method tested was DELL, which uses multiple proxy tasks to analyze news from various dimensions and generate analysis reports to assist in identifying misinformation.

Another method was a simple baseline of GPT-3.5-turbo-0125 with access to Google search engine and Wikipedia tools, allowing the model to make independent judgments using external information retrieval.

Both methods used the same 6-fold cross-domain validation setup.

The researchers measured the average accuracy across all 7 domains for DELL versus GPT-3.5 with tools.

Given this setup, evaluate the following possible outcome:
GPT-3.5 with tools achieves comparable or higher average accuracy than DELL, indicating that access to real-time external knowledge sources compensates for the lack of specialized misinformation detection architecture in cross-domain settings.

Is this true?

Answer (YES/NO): NO